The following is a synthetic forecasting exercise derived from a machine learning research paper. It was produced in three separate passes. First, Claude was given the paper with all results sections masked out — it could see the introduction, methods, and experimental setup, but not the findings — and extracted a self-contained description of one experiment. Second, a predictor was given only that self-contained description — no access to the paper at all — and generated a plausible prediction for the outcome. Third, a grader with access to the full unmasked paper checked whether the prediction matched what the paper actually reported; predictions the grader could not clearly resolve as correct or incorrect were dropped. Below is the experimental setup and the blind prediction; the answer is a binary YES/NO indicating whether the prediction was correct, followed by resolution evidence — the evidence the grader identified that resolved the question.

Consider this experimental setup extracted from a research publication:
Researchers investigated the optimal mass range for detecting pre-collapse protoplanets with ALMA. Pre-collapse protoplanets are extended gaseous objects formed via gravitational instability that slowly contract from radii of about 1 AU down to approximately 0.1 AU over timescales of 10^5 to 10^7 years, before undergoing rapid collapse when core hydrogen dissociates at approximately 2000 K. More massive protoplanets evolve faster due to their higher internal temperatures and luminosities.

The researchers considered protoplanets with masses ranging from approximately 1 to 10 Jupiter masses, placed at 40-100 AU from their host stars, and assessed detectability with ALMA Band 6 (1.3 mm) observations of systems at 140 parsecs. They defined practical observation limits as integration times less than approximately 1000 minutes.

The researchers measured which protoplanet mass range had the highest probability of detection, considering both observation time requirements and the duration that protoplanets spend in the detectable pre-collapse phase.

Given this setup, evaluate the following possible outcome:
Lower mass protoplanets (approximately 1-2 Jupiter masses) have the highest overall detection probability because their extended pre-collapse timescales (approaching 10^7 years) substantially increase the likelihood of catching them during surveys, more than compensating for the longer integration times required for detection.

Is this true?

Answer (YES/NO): NO